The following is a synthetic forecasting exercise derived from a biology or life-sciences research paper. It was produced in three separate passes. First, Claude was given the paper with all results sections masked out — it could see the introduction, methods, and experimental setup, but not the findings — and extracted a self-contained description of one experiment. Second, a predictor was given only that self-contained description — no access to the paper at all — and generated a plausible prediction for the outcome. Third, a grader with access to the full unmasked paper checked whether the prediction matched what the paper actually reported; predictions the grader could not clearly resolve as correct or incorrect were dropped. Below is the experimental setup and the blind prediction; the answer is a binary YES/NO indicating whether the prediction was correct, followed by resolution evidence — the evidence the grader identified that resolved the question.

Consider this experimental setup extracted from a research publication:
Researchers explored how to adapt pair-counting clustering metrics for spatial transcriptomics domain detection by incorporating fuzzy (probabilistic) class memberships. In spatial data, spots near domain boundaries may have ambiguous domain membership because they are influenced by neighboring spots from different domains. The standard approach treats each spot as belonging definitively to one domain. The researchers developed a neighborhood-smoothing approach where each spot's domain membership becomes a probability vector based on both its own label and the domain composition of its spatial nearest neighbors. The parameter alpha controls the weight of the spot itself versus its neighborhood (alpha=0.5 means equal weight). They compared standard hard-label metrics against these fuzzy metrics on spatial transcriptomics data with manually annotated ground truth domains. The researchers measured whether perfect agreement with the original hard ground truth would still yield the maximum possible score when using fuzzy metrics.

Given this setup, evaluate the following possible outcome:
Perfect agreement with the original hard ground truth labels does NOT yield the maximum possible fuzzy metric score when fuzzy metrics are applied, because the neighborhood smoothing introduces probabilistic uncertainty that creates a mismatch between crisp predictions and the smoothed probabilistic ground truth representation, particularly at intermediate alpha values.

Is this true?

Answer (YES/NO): YES